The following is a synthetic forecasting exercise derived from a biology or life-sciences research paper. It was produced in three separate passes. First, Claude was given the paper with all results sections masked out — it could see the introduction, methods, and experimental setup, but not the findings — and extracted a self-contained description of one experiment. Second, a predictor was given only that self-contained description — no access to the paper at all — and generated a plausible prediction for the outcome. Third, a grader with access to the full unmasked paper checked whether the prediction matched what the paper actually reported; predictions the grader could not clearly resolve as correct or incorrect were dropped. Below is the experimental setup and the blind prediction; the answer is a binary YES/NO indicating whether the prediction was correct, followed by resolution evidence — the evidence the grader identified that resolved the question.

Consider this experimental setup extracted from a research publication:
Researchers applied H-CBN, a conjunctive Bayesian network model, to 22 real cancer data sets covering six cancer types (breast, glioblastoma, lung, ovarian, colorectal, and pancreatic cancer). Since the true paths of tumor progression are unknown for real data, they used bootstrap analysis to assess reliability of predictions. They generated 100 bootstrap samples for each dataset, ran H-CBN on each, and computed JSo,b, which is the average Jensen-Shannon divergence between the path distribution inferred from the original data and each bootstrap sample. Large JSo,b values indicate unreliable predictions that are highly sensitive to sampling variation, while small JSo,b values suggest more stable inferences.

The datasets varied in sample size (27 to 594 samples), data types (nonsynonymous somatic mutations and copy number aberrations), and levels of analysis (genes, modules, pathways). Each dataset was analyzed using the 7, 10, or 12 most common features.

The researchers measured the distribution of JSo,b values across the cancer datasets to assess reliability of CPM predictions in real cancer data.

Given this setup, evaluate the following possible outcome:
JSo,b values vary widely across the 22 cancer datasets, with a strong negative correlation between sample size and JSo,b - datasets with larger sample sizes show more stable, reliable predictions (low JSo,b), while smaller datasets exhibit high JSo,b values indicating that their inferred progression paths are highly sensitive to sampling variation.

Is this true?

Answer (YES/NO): NO